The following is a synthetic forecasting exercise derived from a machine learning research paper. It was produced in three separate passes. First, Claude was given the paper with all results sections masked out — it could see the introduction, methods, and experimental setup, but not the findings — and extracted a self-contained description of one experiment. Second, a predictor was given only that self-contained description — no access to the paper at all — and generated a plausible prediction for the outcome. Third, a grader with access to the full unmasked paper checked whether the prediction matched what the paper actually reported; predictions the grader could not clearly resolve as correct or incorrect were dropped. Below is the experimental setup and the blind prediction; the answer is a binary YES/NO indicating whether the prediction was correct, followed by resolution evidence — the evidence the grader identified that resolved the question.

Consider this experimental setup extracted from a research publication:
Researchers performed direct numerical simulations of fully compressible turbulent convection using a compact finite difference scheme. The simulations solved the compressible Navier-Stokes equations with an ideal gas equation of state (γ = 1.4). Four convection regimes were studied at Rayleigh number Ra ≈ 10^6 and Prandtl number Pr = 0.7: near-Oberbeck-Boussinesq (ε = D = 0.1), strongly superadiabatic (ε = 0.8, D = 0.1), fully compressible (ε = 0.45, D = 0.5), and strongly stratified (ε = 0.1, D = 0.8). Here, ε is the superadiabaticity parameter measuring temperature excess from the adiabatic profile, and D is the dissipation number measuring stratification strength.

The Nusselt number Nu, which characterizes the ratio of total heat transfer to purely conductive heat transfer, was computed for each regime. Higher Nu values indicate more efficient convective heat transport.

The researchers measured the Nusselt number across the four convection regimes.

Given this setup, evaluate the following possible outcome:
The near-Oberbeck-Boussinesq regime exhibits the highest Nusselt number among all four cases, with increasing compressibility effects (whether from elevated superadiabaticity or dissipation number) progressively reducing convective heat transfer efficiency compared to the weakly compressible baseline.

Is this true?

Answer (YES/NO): NO